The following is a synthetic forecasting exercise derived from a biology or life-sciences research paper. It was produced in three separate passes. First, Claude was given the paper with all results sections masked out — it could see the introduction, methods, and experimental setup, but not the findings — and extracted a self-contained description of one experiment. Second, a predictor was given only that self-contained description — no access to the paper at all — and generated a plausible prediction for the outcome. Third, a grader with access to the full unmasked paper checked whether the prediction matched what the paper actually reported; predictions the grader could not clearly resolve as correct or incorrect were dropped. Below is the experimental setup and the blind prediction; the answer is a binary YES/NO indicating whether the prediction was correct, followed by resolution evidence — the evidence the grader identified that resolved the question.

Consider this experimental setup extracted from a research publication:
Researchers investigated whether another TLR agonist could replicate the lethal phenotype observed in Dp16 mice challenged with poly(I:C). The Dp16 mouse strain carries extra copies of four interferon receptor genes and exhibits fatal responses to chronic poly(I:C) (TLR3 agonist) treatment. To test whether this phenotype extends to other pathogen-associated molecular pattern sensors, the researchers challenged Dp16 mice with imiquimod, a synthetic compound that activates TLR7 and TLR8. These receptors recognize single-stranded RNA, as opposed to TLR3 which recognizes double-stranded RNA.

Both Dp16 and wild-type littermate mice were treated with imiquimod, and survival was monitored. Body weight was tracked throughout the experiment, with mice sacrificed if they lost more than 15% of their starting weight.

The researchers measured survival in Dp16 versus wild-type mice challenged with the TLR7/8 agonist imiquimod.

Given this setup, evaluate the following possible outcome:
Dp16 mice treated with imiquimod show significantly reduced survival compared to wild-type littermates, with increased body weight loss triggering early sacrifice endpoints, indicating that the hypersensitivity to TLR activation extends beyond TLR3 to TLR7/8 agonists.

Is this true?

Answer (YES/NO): YES